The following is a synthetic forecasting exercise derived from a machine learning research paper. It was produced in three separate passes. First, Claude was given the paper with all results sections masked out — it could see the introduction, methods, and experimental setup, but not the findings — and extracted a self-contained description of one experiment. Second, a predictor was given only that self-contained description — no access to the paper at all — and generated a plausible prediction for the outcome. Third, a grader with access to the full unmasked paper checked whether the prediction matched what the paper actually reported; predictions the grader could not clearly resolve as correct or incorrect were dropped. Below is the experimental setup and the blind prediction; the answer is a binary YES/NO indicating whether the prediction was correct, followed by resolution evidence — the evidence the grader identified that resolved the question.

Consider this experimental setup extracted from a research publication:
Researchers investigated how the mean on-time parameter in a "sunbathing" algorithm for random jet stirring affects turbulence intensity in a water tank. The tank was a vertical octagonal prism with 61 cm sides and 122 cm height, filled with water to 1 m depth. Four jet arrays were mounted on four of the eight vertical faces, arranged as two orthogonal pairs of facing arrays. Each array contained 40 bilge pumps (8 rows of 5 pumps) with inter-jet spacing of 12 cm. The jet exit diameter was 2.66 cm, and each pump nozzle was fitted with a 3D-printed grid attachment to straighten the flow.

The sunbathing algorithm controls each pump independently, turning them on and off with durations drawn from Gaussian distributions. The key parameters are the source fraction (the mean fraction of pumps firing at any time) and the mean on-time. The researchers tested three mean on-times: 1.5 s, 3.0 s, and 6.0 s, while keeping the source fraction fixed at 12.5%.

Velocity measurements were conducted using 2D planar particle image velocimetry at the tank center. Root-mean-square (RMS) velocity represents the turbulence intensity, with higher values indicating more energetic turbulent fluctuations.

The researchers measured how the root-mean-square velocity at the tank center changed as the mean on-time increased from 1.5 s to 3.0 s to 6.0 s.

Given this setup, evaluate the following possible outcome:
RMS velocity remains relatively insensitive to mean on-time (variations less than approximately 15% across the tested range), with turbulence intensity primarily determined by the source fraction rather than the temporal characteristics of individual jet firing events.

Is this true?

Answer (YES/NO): NO